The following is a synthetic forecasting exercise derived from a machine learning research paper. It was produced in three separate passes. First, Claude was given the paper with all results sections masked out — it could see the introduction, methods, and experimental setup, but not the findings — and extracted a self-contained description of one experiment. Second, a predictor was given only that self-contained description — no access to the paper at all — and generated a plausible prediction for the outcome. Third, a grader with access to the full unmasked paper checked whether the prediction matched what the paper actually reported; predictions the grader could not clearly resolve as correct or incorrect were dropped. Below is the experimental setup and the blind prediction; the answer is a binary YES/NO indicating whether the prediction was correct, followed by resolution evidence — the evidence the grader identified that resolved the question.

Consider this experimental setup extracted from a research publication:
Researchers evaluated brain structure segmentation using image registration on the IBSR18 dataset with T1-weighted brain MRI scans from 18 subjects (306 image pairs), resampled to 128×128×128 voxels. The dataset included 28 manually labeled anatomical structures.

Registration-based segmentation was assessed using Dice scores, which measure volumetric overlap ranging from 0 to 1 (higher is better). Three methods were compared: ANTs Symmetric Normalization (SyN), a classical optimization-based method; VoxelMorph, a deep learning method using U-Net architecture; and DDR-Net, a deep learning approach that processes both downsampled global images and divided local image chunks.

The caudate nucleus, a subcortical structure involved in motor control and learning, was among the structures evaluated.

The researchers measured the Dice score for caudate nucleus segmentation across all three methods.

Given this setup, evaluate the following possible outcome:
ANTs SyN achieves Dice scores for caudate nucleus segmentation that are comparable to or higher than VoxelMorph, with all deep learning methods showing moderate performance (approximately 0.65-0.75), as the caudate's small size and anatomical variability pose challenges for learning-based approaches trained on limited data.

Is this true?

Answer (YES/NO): NO